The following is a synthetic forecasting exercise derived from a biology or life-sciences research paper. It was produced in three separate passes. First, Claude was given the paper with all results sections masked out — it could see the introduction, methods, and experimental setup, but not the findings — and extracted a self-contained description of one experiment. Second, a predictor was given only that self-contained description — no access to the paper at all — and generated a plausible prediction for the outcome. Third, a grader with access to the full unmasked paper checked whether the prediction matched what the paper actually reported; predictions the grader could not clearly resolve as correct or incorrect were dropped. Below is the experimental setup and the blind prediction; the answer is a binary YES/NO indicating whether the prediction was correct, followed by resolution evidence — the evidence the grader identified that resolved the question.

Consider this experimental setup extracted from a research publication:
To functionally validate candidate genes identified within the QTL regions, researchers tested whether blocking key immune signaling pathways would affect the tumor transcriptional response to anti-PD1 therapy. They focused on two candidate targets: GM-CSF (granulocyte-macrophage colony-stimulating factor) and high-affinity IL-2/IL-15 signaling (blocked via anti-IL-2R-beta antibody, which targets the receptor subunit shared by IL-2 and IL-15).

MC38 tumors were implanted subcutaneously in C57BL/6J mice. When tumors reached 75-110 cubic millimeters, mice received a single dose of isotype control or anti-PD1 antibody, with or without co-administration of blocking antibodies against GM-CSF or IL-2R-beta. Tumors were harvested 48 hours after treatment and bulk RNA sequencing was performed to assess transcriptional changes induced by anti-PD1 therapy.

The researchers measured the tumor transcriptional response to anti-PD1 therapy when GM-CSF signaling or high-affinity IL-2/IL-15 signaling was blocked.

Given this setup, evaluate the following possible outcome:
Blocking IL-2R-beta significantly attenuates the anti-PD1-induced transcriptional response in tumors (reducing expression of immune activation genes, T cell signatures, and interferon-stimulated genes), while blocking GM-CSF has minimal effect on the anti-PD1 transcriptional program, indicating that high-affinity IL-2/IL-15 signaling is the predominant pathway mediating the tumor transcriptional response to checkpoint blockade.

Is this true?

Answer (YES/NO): NO